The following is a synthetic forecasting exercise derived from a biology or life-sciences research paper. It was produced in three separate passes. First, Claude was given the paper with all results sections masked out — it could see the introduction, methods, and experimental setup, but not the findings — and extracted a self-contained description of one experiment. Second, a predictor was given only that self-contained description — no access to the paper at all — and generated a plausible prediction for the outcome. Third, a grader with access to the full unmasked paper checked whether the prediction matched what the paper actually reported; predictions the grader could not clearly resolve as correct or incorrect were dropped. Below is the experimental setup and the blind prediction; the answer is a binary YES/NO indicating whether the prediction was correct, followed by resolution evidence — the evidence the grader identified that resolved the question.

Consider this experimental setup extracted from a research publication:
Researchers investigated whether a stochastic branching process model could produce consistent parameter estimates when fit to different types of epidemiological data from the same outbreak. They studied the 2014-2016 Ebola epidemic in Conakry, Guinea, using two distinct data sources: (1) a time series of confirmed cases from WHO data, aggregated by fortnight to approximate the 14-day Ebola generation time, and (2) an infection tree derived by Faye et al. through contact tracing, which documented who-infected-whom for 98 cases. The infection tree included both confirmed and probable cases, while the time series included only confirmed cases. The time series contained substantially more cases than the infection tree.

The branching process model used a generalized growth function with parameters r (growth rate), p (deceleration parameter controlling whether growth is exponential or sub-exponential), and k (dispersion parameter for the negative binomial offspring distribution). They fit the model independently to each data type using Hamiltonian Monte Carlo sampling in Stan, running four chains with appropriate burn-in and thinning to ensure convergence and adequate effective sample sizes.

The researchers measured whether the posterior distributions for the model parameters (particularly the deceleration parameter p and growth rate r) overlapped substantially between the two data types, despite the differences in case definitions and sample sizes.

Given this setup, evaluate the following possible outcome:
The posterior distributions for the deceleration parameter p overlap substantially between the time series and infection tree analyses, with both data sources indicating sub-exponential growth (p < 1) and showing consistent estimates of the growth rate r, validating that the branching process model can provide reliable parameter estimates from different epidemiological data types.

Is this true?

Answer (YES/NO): YES